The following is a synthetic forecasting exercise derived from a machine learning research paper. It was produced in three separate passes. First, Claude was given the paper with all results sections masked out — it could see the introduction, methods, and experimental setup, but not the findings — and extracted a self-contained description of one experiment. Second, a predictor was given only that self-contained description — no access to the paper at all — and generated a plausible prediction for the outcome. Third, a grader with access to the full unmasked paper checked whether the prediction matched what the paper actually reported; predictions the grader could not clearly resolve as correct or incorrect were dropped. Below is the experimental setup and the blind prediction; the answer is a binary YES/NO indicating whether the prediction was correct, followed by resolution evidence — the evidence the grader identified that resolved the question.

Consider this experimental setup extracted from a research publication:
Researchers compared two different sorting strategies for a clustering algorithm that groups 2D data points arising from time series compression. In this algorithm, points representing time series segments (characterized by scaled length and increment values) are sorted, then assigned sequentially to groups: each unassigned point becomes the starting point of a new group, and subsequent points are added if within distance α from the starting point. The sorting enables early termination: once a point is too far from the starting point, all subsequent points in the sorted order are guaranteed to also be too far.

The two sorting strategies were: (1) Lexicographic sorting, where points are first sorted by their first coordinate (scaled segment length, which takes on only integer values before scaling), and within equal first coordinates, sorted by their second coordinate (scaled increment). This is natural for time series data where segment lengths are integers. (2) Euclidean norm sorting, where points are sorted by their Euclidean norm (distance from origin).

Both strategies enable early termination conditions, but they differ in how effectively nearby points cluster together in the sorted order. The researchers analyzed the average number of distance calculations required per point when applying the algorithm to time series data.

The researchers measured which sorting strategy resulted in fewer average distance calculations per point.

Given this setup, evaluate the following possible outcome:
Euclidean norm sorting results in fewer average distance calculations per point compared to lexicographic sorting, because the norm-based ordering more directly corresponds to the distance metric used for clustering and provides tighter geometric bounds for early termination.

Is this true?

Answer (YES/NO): YES